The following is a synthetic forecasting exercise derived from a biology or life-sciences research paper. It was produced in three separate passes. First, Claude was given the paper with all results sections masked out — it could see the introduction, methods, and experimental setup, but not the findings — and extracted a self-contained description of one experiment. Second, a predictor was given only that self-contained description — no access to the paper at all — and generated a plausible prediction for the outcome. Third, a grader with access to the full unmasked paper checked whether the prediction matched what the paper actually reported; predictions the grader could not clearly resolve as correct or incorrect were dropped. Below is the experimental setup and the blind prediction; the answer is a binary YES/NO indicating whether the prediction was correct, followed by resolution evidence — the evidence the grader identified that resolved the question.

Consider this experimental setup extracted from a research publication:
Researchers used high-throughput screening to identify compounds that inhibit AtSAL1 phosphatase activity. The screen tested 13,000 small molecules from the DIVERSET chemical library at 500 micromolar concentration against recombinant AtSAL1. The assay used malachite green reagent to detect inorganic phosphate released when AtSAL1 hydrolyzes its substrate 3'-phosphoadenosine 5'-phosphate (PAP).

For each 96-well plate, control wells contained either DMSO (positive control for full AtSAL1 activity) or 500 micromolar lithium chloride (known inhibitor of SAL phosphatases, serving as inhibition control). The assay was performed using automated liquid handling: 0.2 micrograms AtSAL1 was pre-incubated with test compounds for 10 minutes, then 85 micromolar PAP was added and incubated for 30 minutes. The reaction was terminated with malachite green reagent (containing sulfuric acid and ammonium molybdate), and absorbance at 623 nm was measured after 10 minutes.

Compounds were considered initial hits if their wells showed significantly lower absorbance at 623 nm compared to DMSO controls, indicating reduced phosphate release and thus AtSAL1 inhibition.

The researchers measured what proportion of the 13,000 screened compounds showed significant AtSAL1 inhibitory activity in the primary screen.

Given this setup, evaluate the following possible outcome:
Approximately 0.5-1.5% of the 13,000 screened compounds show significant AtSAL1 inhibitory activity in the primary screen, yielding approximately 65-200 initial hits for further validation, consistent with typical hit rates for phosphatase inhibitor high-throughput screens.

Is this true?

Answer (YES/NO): NO